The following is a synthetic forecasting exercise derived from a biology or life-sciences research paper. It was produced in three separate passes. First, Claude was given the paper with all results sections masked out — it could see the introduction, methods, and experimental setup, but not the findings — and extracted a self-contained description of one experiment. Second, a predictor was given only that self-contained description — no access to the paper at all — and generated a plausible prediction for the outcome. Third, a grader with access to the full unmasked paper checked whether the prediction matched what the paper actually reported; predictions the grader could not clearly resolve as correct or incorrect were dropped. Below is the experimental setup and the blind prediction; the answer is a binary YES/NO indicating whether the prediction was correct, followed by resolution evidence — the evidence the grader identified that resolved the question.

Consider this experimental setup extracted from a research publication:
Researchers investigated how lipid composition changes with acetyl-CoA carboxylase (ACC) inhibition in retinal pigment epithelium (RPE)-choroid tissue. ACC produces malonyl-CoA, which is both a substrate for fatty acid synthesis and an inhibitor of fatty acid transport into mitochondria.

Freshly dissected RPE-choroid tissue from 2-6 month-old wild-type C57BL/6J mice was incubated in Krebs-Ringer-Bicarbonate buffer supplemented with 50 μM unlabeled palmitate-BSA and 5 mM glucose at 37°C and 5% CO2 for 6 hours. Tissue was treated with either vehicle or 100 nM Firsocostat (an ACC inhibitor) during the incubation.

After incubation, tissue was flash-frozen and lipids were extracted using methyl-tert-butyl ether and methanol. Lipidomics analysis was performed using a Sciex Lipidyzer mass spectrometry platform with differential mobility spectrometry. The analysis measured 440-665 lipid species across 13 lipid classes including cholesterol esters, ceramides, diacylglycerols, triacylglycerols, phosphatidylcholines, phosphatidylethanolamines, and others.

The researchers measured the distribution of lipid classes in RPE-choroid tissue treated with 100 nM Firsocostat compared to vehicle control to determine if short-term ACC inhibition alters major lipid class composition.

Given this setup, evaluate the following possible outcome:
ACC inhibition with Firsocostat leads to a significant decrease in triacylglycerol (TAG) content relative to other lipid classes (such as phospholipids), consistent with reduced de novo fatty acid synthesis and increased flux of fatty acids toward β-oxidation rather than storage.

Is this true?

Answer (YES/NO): NO